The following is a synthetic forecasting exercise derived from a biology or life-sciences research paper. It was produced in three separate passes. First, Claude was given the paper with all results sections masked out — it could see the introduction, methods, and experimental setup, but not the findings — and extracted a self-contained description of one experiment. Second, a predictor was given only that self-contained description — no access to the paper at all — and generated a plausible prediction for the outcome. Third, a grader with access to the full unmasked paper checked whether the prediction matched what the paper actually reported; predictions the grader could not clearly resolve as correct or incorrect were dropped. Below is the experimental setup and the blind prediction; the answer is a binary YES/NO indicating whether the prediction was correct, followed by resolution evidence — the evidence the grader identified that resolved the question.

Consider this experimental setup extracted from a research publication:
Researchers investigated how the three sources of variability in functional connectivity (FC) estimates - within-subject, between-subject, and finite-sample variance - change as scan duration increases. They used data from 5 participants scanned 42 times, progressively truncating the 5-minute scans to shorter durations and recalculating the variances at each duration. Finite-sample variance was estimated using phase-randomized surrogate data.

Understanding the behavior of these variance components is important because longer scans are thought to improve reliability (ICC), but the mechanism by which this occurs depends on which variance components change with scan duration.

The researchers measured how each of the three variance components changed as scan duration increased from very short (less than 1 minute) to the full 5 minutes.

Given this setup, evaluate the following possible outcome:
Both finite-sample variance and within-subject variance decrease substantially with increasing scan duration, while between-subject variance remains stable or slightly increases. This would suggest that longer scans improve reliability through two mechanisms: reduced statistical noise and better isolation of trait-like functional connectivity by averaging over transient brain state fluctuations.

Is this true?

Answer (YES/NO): NO